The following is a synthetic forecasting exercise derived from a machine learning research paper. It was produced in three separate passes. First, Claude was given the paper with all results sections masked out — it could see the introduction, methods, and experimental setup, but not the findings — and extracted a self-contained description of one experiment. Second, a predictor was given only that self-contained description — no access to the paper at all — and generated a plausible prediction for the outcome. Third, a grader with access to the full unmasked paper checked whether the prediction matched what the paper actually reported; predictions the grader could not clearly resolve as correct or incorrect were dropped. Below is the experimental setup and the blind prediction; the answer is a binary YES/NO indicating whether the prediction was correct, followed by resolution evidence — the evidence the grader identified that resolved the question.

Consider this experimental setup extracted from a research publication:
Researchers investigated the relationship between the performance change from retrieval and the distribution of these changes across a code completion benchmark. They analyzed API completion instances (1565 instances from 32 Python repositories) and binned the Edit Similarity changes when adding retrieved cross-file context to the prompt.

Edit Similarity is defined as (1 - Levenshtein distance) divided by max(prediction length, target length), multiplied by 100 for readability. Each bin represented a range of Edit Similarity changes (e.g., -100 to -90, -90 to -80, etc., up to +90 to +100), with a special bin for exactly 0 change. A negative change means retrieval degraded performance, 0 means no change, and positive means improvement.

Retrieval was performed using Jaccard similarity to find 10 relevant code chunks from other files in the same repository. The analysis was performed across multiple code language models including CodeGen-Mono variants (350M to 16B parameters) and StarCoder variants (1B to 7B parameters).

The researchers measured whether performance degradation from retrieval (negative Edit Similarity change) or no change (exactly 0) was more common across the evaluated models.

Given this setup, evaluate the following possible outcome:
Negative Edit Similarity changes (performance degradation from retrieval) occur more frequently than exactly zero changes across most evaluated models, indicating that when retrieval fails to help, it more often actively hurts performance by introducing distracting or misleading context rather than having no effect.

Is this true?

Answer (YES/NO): NO